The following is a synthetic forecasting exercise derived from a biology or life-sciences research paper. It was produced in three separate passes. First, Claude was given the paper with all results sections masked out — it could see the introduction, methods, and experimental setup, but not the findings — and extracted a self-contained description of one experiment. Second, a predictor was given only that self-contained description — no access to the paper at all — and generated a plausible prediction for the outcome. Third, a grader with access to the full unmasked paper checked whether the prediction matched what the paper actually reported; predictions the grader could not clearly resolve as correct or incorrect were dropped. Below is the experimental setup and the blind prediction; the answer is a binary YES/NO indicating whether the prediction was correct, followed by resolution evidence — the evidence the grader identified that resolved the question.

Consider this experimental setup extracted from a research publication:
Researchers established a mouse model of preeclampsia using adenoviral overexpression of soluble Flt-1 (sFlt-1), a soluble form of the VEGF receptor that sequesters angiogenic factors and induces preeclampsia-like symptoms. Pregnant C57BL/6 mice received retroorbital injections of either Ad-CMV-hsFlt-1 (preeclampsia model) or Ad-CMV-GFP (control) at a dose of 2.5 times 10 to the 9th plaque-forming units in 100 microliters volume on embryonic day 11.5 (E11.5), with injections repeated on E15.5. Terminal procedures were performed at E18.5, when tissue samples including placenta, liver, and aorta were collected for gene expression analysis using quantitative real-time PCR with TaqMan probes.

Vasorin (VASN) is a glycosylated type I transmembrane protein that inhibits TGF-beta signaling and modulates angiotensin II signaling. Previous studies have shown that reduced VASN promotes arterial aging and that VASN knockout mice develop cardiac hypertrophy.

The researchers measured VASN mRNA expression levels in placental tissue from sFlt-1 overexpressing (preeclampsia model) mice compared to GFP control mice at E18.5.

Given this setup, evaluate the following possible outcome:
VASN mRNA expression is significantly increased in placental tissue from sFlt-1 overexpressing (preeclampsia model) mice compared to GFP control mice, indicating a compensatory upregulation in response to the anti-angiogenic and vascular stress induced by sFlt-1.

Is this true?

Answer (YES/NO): NO